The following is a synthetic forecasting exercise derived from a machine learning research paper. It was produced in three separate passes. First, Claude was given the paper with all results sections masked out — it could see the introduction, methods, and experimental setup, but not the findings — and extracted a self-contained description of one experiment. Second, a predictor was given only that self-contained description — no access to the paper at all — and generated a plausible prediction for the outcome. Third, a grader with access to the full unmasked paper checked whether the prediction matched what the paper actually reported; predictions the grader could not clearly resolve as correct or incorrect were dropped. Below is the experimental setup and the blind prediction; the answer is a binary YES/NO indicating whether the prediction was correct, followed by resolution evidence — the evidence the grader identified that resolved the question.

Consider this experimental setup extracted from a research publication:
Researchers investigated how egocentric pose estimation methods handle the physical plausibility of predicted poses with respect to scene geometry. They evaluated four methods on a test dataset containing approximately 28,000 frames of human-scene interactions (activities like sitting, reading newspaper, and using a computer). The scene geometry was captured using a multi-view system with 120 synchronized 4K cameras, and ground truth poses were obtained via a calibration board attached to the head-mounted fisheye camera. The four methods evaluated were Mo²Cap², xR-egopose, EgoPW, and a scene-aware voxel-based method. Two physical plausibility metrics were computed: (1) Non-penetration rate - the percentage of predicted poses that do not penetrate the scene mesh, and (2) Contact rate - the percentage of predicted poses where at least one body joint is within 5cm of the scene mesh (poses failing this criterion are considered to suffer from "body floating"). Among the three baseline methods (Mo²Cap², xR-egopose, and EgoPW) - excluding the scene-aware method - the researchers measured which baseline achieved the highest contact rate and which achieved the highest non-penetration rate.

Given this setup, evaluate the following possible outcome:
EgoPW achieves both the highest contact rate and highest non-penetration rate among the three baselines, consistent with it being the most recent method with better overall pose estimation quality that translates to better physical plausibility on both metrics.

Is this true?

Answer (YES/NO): YES